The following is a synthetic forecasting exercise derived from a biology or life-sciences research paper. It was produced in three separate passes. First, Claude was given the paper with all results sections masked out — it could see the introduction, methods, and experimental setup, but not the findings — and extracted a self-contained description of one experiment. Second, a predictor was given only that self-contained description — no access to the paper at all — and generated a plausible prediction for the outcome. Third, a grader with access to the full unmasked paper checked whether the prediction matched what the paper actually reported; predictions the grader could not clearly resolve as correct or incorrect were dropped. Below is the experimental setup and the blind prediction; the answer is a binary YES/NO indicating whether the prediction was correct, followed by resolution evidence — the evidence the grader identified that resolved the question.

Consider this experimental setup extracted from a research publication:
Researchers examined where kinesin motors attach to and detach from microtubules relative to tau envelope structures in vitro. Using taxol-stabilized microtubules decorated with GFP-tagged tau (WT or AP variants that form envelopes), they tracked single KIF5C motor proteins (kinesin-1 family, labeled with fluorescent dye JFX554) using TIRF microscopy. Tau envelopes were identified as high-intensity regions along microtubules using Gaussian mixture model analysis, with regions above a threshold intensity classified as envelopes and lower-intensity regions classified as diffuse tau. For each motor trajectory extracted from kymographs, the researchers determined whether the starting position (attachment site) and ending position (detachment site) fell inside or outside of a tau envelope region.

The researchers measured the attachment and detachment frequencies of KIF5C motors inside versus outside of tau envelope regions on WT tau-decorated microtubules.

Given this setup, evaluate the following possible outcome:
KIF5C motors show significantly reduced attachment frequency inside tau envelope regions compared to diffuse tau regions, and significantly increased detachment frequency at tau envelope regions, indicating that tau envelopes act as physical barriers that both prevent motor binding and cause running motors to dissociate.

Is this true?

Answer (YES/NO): NO